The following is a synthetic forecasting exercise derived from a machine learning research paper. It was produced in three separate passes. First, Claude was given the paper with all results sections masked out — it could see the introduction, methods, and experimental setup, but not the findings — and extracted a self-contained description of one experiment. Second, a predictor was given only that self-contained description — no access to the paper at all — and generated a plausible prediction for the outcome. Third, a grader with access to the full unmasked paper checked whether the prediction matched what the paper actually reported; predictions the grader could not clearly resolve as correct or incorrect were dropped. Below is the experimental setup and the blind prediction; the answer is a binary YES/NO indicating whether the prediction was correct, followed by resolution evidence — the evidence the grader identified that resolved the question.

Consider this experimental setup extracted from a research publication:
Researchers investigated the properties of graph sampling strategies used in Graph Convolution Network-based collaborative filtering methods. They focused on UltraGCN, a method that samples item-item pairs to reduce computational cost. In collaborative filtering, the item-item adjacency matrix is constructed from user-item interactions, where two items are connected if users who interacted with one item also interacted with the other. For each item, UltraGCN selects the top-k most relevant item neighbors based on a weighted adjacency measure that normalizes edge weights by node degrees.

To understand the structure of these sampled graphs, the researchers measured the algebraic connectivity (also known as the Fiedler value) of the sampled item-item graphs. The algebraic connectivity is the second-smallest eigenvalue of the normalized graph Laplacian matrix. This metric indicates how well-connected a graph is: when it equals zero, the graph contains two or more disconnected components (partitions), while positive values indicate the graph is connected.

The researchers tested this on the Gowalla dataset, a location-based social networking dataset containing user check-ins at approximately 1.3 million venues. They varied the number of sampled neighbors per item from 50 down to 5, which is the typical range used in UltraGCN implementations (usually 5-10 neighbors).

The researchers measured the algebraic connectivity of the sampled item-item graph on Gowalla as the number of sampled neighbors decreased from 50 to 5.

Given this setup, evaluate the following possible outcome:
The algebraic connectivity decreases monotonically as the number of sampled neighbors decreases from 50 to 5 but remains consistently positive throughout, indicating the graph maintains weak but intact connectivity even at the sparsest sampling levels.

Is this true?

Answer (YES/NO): NO